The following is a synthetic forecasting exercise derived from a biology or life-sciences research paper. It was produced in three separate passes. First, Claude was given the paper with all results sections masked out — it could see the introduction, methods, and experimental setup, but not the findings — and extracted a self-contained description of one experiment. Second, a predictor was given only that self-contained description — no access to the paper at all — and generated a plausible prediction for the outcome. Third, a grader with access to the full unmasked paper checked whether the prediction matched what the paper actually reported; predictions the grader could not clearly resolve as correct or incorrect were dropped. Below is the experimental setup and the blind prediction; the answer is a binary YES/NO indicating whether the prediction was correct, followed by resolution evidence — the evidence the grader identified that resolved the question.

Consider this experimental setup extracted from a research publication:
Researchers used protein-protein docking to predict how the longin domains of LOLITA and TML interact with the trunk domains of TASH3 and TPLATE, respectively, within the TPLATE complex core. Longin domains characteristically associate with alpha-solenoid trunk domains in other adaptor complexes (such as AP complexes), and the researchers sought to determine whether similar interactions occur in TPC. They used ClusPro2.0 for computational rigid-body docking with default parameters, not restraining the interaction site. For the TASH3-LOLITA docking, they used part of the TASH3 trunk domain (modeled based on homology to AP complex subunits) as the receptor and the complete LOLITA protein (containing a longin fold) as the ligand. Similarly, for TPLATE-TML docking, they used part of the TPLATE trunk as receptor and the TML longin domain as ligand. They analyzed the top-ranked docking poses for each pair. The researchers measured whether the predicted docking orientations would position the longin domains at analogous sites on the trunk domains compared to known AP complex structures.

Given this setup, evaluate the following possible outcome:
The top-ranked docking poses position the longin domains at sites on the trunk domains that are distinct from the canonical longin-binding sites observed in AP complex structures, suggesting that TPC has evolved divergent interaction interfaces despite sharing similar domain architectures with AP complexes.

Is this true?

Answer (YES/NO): NO